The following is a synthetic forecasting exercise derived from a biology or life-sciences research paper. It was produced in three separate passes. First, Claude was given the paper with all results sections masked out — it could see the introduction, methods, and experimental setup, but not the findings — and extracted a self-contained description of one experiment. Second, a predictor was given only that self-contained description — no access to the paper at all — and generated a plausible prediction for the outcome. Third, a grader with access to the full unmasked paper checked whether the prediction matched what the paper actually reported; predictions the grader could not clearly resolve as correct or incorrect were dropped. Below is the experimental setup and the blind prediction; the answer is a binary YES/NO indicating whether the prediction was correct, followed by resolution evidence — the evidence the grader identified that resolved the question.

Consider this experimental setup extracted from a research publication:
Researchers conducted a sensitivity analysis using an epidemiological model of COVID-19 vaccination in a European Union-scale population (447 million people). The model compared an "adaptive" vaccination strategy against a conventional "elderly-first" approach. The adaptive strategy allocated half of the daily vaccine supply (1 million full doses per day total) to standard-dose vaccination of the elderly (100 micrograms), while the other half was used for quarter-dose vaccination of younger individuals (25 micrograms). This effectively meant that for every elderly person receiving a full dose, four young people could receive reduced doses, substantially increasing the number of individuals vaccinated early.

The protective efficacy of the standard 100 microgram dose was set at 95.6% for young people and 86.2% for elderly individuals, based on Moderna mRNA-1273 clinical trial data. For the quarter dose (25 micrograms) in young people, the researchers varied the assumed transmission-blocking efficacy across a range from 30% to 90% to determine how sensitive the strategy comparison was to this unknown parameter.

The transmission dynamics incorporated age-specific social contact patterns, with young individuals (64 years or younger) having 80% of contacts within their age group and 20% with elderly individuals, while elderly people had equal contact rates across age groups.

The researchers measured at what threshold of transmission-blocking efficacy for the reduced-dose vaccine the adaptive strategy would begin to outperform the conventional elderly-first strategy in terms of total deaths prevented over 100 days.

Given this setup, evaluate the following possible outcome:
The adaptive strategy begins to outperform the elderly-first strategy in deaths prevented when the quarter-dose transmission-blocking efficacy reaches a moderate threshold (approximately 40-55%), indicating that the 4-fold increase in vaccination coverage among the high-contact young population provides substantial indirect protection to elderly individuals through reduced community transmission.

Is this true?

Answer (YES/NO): NO